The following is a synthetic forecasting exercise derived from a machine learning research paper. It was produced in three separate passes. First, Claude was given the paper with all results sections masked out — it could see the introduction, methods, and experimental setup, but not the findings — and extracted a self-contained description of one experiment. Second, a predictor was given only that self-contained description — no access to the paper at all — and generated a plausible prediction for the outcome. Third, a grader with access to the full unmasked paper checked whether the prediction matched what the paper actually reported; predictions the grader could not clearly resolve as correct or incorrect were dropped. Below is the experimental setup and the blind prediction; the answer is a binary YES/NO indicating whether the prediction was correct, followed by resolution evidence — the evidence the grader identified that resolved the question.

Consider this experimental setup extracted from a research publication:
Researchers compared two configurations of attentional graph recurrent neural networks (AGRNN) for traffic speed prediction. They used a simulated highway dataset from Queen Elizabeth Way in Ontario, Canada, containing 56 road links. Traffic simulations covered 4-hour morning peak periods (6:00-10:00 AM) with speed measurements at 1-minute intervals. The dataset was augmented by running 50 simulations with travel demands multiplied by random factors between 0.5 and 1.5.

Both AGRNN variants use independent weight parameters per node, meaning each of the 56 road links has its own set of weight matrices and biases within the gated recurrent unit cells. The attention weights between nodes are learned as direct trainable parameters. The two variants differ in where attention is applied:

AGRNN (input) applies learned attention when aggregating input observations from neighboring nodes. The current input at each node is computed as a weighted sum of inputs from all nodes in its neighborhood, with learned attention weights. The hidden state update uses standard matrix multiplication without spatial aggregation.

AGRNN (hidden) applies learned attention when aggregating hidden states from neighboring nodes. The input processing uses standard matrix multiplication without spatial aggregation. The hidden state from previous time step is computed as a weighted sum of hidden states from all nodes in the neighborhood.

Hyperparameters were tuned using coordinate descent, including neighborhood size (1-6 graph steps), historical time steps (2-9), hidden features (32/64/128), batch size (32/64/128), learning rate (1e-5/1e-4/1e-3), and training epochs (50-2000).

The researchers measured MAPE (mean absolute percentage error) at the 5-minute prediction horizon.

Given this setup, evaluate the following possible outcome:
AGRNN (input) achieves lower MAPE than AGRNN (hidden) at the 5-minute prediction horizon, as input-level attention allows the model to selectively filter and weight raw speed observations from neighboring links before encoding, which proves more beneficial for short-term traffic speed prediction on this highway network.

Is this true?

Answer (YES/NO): NO